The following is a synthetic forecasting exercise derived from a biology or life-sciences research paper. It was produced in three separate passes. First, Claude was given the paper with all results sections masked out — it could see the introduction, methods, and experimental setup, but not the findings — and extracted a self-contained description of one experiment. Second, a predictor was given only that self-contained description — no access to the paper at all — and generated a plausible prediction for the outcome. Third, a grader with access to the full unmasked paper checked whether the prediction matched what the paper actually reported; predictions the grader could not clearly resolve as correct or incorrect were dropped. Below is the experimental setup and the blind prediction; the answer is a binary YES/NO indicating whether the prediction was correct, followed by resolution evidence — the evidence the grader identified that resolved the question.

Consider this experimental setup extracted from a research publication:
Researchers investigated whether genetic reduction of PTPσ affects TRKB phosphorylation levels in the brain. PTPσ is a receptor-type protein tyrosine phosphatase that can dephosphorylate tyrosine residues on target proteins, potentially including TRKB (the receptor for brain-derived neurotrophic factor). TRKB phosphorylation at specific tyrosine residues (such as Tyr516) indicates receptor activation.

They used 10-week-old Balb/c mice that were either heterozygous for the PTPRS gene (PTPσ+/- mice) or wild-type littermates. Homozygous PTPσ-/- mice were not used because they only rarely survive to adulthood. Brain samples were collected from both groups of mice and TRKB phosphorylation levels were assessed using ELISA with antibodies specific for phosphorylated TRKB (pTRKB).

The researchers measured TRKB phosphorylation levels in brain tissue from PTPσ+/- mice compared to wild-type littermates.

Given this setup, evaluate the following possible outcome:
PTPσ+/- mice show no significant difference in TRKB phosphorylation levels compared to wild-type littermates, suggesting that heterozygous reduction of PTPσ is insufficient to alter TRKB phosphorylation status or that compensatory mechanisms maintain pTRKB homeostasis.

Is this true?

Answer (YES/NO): NO